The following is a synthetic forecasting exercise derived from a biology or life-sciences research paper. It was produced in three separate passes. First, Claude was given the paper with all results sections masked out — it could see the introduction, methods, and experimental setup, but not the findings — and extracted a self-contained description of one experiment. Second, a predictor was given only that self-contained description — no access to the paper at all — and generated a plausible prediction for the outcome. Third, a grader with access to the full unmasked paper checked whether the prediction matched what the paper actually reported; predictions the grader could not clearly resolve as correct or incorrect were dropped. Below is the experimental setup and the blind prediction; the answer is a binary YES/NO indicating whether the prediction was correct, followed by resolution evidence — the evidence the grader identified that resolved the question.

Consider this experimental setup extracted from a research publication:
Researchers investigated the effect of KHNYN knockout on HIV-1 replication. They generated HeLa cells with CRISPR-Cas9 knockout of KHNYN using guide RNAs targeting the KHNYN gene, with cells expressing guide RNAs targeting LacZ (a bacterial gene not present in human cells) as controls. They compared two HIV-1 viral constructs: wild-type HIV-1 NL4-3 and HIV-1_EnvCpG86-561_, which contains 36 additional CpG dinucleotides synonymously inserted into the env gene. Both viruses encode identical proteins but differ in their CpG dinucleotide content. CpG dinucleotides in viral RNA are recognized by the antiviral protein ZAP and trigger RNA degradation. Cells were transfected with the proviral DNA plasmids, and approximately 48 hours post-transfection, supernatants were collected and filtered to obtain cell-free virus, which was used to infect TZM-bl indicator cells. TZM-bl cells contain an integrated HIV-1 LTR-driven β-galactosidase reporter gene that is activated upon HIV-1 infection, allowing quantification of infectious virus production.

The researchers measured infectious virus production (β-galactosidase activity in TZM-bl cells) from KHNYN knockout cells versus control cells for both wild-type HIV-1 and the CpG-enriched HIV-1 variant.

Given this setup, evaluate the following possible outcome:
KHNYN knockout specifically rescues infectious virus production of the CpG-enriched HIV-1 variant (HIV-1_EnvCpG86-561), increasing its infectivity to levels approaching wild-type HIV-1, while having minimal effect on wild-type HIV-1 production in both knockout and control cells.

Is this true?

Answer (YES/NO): YES